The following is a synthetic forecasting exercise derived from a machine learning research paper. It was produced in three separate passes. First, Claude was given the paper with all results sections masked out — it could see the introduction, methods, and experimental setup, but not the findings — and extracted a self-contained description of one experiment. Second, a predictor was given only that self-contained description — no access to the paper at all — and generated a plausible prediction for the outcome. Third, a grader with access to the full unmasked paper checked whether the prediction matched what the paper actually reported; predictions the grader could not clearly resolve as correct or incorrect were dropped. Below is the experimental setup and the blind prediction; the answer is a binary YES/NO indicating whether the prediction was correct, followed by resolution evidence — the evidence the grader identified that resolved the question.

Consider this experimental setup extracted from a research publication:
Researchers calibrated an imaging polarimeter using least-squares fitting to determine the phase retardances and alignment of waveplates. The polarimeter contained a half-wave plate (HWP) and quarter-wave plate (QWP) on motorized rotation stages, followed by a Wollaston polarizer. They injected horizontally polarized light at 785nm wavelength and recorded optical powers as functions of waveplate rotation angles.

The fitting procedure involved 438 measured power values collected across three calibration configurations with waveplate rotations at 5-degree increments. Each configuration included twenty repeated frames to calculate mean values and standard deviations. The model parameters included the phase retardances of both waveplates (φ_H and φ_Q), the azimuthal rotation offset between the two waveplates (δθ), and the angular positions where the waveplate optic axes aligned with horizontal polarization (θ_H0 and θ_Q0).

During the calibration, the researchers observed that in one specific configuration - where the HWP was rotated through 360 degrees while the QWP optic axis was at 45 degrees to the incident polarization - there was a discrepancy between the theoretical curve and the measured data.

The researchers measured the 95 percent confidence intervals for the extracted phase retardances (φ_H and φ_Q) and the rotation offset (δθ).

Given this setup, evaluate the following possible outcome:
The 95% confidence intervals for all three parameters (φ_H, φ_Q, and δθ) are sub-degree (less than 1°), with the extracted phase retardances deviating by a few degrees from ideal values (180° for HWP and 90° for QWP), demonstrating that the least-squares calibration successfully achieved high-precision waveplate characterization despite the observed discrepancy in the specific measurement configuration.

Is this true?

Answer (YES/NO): YES